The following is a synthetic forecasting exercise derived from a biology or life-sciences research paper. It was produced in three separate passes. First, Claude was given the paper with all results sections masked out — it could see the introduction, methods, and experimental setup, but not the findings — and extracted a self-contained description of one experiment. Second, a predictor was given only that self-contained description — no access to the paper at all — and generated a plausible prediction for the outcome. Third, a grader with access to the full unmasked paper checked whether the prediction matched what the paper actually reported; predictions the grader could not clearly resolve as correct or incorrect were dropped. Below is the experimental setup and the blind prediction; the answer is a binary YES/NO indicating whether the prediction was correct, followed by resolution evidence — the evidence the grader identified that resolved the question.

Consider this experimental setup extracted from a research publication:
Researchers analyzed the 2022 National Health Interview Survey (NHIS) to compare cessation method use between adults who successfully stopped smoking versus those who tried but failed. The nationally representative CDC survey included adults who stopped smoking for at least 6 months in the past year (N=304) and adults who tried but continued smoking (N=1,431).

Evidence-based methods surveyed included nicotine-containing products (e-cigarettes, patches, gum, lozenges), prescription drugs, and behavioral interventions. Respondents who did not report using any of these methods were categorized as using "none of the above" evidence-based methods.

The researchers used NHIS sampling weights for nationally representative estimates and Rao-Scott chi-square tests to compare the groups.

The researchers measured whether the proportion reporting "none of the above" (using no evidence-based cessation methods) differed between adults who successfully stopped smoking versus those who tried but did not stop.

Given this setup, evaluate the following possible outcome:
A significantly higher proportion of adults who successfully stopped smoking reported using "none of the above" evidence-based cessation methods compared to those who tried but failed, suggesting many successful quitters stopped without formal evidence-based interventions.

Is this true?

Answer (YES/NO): NO